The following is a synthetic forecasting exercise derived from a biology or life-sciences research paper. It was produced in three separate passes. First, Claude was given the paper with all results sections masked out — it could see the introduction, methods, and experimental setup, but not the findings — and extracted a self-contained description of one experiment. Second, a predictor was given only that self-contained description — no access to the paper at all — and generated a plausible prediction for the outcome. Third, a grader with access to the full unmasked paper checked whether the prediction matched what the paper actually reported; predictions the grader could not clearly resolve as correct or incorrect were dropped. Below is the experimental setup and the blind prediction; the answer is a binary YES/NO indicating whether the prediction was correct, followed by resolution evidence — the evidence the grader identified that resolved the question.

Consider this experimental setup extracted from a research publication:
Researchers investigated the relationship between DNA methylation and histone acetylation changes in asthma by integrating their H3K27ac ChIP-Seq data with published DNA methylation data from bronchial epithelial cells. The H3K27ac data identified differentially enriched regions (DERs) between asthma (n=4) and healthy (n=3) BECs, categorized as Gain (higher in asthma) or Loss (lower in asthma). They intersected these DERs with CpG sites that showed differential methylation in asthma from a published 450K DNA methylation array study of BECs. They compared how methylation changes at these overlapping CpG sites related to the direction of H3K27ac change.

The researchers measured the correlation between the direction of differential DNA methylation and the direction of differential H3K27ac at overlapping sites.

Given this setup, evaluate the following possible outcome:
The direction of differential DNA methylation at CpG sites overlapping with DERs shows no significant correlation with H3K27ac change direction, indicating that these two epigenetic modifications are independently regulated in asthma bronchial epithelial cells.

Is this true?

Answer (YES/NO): NO